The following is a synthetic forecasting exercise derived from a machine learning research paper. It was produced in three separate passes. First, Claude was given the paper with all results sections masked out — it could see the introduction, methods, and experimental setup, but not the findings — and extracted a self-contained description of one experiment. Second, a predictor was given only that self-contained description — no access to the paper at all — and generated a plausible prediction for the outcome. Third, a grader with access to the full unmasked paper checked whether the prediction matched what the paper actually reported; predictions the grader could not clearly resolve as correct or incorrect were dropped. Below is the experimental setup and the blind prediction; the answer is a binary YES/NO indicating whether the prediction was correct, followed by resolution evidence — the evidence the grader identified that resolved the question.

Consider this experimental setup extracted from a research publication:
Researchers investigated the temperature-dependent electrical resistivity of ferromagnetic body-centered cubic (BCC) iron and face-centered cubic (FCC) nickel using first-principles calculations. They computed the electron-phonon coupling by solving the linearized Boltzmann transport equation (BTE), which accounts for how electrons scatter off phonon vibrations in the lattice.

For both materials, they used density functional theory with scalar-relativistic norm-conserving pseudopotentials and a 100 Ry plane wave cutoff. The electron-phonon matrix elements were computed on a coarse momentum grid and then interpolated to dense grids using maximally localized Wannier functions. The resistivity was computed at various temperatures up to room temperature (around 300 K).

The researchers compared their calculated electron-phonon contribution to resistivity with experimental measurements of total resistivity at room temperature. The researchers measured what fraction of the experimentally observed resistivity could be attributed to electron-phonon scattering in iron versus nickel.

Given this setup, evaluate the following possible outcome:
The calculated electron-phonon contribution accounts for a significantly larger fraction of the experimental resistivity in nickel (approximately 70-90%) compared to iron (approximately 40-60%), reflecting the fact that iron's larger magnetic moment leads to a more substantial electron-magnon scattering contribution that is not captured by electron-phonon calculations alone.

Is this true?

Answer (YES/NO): NO